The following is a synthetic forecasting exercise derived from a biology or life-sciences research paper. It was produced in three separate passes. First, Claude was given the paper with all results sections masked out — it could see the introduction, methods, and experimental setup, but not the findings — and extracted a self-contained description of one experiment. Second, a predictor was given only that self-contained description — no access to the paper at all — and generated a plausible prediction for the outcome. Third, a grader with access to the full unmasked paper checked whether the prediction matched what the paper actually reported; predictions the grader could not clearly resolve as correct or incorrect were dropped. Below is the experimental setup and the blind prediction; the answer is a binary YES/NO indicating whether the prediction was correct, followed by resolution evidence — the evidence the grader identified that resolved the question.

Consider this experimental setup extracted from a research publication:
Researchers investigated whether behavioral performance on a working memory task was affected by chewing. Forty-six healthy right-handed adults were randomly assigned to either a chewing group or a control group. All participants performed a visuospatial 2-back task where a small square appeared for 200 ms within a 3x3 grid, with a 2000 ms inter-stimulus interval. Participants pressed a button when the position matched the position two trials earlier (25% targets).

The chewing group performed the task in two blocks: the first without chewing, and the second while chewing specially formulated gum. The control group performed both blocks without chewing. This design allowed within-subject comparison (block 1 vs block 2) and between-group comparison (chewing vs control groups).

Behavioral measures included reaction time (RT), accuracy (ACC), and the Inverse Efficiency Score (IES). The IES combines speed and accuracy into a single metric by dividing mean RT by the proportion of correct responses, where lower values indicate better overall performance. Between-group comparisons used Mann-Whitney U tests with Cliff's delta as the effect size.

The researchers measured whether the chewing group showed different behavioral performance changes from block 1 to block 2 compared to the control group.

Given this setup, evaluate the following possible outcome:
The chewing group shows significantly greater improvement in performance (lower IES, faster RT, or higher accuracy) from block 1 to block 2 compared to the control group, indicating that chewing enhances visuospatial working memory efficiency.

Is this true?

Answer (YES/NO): YES